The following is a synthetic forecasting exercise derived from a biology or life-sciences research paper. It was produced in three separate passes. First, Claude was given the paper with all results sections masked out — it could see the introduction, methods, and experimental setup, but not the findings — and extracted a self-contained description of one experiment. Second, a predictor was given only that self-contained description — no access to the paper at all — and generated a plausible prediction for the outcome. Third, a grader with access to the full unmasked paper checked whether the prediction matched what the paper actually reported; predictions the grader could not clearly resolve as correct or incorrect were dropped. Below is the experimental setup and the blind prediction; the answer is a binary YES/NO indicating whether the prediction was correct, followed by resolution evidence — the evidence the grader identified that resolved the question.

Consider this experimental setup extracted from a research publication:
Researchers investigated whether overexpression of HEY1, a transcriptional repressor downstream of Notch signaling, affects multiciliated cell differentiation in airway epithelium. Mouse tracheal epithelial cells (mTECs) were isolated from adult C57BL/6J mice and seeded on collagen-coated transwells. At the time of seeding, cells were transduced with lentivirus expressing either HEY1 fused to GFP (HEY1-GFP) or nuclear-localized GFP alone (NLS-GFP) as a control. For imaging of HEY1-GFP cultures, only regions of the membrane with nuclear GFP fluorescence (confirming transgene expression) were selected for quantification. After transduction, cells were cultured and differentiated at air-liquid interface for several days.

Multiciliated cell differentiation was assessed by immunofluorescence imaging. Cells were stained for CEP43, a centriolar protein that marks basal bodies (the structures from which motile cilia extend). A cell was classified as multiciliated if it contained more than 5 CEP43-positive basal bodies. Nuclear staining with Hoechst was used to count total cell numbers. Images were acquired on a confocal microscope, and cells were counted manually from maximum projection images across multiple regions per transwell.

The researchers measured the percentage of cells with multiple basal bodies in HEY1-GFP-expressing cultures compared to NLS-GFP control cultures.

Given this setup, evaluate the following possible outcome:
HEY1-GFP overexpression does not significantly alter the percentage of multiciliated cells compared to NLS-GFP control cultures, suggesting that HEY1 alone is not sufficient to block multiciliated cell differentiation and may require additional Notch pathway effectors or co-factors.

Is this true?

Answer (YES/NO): NO